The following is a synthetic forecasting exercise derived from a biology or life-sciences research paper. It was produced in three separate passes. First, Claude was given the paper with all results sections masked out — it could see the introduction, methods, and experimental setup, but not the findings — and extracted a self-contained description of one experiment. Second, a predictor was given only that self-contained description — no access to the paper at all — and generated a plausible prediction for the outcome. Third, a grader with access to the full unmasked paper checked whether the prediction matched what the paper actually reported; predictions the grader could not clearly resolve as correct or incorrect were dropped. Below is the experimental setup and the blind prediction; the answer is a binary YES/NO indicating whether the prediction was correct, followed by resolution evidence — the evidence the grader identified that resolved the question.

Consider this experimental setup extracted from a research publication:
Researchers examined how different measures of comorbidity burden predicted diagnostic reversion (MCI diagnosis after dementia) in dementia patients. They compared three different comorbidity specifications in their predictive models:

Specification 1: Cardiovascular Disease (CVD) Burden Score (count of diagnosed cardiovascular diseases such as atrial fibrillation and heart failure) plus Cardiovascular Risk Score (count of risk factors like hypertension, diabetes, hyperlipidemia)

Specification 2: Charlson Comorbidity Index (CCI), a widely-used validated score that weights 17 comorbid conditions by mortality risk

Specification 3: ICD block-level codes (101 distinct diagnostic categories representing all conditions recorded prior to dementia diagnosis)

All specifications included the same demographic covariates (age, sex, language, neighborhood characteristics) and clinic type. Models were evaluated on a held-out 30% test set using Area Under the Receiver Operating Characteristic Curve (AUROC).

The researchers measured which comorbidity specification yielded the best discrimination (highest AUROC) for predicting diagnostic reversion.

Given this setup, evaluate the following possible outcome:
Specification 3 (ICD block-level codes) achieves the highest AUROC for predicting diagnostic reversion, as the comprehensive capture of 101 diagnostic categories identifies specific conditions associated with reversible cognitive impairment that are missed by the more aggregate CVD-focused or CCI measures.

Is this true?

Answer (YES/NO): YES